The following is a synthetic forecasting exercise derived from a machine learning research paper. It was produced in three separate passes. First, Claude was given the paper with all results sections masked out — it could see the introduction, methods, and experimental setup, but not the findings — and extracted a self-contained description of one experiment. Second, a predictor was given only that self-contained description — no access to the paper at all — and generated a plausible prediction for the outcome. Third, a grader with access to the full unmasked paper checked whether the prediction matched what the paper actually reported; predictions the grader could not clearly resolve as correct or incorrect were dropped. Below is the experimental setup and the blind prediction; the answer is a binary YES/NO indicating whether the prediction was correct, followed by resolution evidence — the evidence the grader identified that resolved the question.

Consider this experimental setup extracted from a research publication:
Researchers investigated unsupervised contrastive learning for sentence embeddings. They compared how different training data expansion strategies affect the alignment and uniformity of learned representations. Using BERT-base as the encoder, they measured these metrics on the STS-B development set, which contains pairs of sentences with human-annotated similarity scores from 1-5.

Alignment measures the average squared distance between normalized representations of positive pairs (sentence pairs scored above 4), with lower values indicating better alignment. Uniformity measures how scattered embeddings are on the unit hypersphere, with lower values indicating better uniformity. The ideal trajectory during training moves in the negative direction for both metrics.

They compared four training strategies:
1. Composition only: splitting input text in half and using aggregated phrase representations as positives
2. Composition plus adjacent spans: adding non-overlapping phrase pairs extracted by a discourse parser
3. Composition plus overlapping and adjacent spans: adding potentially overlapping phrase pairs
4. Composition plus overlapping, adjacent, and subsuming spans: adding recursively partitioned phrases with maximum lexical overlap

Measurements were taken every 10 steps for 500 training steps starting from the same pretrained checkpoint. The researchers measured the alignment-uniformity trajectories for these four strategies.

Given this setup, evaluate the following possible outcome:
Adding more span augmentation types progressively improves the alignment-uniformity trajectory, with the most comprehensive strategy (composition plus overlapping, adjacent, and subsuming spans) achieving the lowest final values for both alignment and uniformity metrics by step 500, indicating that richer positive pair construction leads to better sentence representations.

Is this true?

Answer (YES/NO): NO